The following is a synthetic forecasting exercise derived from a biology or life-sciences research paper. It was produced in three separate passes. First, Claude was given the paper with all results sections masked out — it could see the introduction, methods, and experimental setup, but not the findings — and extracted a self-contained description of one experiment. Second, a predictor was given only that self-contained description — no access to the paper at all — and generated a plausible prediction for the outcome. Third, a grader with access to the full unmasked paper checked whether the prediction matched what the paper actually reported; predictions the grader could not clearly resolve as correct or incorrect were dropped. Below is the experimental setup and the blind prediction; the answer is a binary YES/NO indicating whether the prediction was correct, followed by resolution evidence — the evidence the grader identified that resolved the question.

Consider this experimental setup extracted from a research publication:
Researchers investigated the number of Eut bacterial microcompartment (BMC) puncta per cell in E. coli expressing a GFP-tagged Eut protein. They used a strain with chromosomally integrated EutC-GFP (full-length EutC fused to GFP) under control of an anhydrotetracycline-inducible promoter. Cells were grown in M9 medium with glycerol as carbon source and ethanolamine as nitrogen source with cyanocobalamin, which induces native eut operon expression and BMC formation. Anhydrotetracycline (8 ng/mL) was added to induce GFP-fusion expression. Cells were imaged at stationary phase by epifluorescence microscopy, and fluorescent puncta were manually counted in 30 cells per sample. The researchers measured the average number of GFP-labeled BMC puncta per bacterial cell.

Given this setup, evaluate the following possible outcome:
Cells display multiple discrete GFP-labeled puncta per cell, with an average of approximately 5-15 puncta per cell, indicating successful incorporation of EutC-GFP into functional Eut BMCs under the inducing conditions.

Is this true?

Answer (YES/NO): YES